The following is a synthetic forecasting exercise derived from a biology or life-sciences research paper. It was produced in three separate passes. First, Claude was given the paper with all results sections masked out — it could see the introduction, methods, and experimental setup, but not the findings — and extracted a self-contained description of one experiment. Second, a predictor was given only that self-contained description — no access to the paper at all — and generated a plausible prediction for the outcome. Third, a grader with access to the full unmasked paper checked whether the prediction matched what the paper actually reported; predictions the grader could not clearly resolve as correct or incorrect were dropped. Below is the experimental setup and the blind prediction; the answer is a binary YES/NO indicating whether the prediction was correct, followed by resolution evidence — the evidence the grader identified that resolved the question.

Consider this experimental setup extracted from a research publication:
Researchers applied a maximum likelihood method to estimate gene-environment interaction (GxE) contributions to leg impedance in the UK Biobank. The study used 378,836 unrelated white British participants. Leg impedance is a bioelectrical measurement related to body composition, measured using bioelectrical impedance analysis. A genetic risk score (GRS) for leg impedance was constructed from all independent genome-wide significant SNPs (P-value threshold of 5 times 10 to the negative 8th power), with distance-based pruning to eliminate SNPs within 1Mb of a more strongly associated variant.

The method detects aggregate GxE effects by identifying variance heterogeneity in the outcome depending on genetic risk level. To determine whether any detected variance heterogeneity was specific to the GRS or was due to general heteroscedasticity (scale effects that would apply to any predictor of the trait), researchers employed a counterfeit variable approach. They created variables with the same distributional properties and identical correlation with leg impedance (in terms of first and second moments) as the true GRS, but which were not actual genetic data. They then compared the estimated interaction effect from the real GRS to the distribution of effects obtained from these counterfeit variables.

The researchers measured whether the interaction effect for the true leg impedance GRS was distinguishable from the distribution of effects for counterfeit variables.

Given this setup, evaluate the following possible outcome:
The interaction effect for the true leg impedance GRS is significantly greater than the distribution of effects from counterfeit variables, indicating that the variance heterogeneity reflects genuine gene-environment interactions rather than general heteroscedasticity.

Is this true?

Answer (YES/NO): YES